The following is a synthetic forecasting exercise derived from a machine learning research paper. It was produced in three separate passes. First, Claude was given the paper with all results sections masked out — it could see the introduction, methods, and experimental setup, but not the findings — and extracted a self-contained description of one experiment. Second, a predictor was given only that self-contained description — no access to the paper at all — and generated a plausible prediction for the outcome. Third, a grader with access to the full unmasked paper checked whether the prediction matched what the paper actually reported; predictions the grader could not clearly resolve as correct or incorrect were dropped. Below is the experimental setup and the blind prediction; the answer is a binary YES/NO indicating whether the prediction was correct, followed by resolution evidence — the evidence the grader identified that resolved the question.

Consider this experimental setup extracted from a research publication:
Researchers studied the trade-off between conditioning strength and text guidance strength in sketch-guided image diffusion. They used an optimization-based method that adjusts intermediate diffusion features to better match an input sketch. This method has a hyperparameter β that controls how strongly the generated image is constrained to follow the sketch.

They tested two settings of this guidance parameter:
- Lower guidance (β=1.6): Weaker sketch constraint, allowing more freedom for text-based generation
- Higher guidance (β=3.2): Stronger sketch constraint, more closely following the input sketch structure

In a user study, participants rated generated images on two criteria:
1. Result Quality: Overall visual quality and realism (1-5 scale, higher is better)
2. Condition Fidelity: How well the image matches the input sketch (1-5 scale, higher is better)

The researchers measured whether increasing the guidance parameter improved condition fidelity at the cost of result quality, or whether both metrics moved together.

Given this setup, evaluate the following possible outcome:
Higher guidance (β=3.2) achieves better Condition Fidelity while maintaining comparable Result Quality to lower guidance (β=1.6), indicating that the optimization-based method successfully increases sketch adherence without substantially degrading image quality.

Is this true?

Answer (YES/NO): NO